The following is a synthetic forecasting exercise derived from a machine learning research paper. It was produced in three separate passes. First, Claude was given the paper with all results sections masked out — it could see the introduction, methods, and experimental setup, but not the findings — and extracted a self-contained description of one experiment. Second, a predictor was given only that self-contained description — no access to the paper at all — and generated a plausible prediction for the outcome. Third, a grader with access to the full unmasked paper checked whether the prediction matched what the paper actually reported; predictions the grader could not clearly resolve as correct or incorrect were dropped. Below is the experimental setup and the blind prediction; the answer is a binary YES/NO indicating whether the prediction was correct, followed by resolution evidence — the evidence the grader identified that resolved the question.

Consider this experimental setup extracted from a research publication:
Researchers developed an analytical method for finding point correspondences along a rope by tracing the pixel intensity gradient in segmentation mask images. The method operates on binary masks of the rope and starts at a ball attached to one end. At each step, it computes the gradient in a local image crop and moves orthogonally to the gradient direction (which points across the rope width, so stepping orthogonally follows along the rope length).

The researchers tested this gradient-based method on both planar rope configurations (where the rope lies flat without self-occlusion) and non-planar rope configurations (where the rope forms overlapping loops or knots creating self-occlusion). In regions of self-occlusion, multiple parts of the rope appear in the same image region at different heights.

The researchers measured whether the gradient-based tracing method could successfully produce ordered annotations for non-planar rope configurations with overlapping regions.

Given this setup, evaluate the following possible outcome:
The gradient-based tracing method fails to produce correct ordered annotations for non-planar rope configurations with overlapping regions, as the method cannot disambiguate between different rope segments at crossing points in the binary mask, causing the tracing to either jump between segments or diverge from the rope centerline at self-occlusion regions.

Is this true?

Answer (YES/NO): NO